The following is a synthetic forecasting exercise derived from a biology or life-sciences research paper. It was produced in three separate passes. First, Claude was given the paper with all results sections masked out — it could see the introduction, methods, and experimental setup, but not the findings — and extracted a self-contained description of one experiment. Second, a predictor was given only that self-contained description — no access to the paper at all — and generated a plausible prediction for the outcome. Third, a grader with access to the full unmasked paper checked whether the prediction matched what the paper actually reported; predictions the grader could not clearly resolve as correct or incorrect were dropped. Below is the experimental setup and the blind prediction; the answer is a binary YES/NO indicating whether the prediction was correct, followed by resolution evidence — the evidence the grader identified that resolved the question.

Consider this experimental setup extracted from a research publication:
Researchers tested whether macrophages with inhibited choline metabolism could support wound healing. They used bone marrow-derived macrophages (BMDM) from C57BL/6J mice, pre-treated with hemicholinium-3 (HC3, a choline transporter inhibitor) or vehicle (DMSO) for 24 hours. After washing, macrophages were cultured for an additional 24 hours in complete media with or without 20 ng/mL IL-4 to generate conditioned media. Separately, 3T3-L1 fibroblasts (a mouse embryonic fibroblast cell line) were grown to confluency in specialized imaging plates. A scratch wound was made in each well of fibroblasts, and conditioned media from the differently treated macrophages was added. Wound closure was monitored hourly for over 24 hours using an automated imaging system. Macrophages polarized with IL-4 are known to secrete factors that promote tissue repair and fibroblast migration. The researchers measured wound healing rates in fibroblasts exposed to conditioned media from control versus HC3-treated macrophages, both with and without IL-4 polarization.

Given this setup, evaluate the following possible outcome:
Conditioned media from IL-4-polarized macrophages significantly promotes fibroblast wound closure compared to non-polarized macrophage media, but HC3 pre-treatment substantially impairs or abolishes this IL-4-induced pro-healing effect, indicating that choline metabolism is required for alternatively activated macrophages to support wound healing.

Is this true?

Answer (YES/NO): YES